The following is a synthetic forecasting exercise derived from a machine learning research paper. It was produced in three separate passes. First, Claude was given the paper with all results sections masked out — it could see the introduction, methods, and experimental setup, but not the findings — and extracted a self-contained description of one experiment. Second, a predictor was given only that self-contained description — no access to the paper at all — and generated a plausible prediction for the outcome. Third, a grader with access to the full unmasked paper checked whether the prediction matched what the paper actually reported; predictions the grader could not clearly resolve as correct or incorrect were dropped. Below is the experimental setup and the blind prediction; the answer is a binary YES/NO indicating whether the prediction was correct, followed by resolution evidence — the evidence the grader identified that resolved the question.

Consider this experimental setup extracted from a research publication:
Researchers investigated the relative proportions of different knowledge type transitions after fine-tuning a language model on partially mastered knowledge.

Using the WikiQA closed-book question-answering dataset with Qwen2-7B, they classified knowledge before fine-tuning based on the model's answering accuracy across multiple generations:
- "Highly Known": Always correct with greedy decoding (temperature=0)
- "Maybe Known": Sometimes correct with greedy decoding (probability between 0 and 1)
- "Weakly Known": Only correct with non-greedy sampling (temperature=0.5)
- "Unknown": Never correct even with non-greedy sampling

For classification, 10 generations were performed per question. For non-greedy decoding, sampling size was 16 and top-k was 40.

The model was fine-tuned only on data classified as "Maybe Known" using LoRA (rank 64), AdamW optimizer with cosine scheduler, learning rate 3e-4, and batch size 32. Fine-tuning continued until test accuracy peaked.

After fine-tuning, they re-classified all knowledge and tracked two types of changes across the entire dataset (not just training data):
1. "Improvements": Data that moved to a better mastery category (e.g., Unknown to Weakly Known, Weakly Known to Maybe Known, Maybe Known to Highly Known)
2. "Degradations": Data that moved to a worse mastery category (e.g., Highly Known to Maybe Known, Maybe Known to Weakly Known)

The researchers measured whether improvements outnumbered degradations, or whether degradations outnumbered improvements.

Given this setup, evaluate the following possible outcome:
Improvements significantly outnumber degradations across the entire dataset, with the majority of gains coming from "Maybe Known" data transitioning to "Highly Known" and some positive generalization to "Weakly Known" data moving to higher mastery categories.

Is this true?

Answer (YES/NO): YES